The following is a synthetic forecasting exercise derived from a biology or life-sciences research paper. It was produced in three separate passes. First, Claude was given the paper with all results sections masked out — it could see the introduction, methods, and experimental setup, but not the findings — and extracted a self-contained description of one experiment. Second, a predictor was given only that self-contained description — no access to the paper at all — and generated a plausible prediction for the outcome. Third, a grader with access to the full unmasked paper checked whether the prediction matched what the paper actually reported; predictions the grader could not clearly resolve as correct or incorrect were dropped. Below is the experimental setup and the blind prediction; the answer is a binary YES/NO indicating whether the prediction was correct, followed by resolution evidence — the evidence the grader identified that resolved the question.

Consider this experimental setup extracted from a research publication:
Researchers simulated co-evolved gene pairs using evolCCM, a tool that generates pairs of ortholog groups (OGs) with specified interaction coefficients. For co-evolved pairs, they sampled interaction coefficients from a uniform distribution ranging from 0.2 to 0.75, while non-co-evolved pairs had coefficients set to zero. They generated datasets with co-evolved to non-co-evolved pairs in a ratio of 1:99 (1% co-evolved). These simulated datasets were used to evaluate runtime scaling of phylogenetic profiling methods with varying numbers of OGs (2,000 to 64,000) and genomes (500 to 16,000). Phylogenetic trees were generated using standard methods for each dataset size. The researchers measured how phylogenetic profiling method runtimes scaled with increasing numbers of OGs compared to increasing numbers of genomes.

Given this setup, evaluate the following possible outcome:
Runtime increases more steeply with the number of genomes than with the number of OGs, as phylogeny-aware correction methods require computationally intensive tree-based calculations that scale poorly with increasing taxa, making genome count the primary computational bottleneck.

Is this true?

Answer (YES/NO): NO